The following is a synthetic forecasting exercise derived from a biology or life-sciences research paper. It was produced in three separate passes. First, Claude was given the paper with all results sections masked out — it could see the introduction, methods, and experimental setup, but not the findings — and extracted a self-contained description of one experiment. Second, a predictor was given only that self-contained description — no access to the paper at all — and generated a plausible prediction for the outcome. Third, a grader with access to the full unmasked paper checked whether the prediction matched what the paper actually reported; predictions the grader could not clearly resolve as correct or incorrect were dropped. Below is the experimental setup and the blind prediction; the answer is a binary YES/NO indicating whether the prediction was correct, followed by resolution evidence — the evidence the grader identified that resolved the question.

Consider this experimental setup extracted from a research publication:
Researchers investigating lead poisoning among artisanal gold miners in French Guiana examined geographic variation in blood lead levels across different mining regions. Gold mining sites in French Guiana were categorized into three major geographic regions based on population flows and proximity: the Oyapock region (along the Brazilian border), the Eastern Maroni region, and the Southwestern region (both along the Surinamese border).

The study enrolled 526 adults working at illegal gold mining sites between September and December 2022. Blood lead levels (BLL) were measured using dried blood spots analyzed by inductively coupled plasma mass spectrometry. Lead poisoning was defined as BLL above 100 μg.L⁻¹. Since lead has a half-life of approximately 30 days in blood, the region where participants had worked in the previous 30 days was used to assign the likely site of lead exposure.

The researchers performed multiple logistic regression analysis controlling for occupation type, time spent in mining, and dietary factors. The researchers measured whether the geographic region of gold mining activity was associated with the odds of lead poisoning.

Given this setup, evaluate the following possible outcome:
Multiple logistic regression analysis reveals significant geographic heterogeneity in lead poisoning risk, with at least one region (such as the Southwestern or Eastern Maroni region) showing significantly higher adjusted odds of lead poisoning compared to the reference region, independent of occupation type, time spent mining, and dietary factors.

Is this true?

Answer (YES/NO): YES